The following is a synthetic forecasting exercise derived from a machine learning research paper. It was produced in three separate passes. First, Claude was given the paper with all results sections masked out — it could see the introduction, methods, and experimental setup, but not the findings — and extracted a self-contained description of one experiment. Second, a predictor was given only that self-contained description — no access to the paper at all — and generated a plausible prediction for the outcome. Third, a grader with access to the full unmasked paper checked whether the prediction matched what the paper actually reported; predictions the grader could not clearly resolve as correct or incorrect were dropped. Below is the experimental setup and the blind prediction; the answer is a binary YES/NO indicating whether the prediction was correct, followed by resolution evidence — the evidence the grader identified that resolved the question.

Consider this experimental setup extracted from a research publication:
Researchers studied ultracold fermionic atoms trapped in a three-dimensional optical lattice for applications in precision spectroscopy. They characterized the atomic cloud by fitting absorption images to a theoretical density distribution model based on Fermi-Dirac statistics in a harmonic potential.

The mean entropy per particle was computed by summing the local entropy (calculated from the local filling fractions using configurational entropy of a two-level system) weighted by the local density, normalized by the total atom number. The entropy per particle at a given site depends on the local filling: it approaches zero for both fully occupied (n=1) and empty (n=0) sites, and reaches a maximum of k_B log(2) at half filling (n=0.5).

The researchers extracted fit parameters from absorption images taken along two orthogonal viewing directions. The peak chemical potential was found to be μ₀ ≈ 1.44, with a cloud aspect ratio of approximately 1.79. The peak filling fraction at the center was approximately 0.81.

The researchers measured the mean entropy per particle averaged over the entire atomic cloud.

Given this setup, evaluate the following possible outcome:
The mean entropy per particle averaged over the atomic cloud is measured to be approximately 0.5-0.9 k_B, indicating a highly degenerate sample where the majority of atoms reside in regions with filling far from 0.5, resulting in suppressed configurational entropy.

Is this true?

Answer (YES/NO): NO